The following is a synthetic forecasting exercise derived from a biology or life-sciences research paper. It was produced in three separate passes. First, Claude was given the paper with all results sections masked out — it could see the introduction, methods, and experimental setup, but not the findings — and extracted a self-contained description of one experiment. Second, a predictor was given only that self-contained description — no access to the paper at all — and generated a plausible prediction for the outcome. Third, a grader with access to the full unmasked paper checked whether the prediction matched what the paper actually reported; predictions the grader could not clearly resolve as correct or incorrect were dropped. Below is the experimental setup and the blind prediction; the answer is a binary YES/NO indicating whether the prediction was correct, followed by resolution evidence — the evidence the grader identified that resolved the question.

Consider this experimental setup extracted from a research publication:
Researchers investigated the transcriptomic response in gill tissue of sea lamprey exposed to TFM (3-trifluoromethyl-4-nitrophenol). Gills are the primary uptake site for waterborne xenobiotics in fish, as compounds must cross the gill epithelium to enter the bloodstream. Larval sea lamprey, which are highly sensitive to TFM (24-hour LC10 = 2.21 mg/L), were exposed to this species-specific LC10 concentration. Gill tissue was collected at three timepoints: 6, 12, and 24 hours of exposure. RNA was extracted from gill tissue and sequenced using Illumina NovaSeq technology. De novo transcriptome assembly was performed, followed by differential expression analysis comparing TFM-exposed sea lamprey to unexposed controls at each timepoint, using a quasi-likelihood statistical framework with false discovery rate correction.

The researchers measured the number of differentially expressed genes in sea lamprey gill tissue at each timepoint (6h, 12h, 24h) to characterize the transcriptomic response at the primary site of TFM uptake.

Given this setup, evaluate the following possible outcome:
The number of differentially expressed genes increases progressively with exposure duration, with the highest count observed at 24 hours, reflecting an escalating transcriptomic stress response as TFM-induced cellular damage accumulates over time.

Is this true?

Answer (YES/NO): NO